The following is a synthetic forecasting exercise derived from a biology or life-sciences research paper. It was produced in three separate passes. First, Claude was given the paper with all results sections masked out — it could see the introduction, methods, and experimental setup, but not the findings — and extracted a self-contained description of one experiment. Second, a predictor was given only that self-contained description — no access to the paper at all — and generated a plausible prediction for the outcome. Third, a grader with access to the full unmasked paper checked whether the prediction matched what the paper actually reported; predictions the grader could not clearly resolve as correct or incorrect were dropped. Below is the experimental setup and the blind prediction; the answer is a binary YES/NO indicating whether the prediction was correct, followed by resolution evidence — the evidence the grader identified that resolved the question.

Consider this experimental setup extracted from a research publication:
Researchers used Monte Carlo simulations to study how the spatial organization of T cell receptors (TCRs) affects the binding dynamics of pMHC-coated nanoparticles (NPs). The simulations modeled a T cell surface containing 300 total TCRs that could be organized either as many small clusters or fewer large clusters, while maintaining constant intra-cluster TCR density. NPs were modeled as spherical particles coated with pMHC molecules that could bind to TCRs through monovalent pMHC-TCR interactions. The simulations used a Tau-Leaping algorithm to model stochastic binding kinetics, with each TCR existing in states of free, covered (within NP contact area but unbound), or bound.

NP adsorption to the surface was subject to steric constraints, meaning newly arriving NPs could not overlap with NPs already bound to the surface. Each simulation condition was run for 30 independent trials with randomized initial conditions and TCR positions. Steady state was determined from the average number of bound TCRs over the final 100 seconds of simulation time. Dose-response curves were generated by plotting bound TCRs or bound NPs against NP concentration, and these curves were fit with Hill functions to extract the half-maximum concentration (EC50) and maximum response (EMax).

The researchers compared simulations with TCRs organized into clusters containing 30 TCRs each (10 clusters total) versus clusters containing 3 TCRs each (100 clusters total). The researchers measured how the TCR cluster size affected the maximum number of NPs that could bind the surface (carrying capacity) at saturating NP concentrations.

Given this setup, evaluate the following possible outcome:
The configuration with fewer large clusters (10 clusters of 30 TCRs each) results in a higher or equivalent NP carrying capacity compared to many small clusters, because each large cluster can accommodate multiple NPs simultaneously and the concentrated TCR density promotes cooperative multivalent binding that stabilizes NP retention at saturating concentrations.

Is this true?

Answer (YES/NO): NO